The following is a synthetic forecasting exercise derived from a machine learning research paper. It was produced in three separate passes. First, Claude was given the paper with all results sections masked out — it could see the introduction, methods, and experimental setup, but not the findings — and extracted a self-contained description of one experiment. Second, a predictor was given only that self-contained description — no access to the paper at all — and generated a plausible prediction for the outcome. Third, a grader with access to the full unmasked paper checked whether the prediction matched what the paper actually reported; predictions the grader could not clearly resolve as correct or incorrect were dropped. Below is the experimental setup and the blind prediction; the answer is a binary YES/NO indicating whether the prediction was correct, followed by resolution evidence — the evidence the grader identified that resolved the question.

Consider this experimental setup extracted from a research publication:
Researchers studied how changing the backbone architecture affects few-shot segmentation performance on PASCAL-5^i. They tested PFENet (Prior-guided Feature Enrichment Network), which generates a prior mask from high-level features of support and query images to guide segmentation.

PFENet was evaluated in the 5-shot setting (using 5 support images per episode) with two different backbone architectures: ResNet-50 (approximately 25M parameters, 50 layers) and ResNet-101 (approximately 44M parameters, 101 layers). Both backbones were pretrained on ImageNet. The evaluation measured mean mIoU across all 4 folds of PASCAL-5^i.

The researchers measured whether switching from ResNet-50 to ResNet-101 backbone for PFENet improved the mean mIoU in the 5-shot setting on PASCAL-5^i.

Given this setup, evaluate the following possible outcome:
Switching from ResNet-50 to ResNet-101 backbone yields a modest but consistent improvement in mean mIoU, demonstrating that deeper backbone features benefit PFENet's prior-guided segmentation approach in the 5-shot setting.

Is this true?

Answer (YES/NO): NO